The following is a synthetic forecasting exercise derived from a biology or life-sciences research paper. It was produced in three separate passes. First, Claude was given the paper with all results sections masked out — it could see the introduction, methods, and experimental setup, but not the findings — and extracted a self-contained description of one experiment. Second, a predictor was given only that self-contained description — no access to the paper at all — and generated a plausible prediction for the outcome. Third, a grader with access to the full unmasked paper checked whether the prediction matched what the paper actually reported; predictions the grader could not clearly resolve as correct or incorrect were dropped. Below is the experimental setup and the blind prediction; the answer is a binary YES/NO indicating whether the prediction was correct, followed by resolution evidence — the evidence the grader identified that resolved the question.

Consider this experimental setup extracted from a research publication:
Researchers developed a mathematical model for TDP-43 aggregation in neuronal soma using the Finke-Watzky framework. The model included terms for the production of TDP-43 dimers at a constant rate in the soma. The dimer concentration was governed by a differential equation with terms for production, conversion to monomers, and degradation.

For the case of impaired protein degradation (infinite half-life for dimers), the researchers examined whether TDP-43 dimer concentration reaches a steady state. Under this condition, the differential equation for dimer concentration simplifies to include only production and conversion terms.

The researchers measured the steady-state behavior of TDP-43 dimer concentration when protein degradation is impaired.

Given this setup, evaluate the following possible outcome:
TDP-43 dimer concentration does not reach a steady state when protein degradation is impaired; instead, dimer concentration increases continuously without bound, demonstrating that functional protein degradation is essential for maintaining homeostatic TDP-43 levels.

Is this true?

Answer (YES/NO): NO